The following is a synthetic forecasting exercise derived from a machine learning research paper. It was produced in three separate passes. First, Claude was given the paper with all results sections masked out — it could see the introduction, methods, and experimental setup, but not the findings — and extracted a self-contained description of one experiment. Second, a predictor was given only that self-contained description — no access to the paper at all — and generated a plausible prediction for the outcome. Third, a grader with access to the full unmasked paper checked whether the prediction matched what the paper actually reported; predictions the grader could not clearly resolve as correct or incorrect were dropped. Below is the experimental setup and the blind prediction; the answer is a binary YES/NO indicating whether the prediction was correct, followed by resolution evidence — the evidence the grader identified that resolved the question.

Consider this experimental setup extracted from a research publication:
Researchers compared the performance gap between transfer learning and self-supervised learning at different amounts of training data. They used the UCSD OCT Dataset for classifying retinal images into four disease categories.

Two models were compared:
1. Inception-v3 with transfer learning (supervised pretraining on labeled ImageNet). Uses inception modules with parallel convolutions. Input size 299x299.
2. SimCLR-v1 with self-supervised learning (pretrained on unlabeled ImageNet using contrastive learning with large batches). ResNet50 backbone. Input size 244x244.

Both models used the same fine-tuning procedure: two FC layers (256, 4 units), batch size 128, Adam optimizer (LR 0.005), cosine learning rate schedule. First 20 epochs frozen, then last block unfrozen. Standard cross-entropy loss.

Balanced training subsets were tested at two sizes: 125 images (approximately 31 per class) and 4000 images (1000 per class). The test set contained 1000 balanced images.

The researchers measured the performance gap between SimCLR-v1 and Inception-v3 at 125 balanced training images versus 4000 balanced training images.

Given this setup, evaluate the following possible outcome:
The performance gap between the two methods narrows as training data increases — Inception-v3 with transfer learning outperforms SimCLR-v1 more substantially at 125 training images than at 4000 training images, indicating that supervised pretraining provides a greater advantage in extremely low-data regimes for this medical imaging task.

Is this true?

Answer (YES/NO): NO